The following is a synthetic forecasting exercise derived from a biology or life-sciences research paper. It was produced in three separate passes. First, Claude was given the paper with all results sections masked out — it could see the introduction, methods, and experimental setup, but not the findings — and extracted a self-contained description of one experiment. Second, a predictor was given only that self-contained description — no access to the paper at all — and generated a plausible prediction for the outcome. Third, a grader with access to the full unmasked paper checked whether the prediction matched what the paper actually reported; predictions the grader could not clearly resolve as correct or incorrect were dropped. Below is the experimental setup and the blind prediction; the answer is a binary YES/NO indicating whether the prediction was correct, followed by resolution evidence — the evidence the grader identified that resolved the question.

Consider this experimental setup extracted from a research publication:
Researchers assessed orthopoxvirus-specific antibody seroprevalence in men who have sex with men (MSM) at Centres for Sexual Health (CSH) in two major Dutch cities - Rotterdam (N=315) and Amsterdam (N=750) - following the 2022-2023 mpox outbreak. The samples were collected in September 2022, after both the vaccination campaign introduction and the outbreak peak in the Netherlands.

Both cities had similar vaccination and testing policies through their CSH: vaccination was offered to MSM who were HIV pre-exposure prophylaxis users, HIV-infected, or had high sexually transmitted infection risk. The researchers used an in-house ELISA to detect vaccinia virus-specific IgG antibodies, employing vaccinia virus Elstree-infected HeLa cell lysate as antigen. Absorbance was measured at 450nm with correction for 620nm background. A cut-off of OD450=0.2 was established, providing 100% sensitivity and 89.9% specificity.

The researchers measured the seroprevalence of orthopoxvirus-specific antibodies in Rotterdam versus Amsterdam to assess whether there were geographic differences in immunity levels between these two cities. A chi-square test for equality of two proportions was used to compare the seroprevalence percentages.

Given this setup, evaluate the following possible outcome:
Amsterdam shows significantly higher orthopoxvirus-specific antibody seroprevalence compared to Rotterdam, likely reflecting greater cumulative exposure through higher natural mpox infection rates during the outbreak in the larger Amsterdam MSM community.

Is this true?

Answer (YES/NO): NO